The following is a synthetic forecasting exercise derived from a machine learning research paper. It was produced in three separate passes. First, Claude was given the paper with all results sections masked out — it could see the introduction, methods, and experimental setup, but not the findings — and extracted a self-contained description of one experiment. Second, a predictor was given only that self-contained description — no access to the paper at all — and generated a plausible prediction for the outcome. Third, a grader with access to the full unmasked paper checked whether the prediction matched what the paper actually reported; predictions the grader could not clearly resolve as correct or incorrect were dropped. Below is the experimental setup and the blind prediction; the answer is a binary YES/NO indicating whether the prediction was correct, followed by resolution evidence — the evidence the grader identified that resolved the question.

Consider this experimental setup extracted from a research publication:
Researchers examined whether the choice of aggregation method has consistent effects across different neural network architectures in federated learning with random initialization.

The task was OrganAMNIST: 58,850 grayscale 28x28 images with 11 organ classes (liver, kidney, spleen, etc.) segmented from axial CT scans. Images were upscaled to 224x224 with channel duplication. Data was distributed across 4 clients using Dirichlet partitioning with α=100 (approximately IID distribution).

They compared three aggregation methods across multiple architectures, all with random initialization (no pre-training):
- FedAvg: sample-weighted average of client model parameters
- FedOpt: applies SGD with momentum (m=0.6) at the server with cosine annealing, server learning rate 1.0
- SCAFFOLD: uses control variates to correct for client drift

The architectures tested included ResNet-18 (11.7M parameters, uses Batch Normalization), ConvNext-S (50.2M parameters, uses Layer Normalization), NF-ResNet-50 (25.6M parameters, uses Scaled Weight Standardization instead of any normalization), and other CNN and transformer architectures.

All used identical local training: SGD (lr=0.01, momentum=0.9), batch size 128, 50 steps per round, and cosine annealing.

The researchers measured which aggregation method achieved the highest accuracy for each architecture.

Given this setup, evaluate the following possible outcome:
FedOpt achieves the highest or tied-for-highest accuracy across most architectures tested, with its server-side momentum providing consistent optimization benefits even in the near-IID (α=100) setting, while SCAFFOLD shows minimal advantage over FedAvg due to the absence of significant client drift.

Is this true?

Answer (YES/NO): YES